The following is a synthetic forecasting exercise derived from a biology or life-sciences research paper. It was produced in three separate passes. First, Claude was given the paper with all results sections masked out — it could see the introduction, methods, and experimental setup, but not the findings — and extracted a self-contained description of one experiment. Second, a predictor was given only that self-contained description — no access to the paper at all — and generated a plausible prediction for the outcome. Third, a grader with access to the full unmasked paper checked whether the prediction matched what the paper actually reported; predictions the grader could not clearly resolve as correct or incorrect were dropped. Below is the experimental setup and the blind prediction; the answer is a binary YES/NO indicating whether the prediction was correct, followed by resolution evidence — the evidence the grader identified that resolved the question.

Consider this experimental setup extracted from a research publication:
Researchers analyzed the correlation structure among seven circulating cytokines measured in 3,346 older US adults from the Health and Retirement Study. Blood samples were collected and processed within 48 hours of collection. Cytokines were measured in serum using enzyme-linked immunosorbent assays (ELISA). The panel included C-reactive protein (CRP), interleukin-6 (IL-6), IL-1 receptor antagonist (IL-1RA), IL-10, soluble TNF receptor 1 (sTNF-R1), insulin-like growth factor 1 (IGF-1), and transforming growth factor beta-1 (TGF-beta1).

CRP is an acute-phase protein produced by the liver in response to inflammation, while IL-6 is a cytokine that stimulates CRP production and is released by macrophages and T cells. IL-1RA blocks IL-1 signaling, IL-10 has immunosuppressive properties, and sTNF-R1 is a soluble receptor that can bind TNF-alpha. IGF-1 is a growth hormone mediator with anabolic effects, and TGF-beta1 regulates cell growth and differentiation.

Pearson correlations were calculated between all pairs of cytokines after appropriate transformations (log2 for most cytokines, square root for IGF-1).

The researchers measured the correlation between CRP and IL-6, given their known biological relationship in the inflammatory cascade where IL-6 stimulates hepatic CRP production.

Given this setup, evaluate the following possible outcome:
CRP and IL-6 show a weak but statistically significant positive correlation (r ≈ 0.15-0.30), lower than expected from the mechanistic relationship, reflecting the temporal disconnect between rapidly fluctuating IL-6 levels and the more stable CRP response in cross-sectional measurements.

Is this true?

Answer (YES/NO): NO